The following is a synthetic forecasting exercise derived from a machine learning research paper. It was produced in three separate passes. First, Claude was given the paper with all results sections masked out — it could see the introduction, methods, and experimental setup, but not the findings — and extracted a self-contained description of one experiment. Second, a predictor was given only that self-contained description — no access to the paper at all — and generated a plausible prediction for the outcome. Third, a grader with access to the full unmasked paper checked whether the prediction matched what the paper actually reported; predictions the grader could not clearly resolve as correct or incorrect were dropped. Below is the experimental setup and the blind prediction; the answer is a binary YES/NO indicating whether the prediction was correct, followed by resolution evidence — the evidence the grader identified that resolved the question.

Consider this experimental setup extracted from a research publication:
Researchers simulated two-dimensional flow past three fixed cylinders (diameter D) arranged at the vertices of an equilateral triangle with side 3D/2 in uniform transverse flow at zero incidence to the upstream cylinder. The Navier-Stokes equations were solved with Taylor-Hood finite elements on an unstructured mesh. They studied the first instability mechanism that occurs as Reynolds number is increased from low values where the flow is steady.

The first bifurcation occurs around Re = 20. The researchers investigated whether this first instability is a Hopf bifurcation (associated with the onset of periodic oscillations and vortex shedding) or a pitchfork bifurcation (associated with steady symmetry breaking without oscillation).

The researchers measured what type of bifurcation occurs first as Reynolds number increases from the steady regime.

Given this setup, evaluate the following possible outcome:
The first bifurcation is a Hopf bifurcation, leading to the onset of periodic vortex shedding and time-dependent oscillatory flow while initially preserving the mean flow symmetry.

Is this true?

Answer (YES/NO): YES